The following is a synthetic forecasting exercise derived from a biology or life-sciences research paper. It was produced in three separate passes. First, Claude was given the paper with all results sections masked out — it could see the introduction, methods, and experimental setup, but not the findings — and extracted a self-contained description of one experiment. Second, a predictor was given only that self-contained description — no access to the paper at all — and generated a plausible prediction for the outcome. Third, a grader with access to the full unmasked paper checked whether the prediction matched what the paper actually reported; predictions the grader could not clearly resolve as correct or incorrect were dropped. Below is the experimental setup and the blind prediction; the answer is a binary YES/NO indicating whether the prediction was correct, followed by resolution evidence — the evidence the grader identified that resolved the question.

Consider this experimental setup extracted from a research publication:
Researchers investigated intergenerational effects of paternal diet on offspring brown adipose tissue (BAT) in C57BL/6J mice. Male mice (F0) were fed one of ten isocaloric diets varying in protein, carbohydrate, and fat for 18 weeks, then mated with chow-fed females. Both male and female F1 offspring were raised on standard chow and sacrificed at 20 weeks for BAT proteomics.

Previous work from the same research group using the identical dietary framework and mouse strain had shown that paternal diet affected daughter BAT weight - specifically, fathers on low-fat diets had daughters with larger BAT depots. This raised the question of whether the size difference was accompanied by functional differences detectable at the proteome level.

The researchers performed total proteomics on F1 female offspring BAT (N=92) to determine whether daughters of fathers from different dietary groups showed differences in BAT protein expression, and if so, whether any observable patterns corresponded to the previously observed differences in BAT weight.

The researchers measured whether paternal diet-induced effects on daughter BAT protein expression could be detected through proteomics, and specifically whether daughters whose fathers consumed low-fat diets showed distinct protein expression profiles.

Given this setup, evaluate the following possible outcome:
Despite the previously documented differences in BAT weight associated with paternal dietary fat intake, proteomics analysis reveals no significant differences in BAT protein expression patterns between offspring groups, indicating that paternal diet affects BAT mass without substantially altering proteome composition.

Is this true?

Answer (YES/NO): NO